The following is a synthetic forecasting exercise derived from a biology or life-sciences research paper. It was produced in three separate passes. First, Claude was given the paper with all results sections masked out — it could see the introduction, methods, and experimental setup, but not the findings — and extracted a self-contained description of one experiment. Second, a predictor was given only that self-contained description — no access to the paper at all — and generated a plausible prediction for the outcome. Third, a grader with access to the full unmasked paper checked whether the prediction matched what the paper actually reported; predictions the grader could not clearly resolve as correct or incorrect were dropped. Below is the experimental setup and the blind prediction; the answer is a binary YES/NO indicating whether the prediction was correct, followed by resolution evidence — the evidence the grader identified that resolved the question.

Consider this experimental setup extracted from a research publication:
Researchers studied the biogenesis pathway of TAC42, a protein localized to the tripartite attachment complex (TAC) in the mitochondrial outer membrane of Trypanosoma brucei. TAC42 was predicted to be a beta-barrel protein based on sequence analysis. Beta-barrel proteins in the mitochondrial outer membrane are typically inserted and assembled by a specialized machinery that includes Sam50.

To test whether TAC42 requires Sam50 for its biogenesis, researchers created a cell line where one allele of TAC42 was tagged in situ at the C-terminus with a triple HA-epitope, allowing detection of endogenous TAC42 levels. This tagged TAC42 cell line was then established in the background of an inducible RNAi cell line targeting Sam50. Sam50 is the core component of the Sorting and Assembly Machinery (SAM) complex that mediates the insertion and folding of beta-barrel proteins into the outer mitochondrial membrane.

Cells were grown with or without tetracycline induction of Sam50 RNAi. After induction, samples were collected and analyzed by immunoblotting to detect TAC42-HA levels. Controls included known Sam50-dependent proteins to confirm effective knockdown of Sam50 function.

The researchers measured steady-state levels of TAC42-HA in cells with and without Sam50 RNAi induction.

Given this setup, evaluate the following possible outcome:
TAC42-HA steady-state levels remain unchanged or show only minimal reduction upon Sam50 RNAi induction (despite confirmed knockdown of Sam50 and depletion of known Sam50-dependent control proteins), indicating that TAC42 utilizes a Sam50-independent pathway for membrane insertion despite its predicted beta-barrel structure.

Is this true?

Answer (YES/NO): NO